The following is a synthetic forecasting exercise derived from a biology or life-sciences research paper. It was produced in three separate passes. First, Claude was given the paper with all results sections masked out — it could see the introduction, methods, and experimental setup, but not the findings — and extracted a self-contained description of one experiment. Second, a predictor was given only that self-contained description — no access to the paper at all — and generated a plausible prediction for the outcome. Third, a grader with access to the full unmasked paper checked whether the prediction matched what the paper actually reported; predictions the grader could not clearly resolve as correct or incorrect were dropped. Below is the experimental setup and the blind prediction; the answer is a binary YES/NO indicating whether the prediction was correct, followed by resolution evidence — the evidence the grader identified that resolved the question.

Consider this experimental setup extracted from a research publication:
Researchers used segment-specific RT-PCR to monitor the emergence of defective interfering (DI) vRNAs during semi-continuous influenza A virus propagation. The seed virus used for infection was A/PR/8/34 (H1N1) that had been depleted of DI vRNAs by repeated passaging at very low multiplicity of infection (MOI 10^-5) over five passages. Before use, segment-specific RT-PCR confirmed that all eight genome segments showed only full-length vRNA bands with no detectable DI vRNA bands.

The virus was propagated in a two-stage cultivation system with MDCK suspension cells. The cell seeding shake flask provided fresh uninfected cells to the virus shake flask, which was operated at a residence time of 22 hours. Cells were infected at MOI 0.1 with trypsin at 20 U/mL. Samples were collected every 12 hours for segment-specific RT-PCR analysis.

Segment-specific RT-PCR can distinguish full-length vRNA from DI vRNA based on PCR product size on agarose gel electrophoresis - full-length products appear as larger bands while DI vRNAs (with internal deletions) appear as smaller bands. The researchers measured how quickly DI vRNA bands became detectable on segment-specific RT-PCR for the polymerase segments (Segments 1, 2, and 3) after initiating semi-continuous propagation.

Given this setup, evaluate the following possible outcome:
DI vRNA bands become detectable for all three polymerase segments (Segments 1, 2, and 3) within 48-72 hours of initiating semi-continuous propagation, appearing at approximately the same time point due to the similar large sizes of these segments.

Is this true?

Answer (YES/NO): NO